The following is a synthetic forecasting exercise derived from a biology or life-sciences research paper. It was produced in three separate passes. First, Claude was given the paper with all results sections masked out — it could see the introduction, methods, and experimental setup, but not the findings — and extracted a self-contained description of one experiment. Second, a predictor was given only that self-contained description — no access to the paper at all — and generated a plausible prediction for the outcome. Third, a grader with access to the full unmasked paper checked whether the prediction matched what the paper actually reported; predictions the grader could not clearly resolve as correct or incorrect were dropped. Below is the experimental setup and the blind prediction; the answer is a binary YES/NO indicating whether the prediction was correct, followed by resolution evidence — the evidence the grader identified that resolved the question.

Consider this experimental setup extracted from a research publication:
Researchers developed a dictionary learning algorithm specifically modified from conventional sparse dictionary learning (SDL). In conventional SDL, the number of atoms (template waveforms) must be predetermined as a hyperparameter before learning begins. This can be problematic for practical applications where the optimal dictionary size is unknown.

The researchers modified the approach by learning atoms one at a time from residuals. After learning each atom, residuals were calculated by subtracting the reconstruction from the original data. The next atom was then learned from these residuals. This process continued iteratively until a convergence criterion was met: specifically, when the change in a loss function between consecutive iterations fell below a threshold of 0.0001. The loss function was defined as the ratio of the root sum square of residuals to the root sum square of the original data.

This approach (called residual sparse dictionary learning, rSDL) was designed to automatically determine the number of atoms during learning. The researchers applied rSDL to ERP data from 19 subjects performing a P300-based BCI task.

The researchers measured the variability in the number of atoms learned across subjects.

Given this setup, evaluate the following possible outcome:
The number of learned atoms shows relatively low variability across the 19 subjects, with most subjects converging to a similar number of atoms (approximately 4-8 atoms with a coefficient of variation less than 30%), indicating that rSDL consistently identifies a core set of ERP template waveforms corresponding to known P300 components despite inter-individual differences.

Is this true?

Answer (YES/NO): NO